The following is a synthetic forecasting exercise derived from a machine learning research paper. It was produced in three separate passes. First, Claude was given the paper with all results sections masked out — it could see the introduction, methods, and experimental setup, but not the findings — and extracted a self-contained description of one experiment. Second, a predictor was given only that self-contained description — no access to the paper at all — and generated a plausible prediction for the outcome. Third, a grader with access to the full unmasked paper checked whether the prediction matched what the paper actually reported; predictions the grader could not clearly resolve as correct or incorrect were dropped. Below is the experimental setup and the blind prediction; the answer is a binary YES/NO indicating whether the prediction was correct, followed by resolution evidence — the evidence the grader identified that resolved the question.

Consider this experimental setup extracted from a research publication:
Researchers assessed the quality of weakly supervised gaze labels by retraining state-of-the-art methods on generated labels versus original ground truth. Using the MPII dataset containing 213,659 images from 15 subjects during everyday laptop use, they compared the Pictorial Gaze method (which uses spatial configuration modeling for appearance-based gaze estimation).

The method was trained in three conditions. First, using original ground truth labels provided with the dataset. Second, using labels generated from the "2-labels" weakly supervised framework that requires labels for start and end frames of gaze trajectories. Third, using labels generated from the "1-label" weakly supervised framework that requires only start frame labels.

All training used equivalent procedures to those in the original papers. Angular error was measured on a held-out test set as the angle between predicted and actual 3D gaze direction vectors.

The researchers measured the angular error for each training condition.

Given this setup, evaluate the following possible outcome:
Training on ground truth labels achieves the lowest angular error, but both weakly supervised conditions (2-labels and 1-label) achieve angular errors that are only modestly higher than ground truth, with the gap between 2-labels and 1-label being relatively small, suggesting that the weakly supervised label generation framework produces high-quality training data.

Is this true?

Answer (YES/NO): YES